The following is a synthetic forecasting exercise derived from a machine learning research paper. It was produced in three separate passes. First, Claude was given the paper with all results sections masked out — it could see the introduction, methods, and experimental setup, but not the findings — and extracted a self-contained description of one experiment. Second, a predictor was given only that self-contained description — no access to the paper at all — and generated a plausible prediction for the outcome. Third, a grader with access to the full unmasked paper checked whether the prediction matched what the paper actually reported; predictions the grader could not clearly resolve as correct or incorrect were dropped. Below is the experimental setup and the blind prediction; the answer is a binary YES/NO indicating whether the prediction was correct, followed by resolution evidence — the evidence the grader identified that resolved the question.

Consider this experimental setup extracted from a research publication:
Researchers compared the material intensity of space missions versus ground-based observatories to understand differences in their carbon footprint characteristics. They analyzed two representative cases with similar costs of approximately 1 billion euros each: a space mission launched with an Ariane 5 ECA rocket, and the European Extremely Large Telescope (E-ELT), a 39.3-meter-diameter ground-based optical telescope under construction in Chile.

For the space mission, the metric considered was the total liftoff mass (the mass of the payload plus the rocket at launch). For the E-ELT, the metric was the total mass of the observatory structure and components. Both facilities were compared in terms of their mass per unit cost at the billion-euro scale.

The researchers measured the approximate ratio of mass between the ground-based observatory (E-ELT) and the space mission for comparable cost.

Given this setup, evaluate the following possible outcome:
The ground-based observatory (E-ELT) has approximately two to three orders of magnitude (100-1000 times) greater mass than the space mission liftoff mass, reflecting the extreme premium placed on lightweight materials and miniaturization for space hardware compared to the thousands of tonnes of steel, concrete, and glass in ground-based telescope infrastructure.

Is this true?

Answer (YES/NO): NO